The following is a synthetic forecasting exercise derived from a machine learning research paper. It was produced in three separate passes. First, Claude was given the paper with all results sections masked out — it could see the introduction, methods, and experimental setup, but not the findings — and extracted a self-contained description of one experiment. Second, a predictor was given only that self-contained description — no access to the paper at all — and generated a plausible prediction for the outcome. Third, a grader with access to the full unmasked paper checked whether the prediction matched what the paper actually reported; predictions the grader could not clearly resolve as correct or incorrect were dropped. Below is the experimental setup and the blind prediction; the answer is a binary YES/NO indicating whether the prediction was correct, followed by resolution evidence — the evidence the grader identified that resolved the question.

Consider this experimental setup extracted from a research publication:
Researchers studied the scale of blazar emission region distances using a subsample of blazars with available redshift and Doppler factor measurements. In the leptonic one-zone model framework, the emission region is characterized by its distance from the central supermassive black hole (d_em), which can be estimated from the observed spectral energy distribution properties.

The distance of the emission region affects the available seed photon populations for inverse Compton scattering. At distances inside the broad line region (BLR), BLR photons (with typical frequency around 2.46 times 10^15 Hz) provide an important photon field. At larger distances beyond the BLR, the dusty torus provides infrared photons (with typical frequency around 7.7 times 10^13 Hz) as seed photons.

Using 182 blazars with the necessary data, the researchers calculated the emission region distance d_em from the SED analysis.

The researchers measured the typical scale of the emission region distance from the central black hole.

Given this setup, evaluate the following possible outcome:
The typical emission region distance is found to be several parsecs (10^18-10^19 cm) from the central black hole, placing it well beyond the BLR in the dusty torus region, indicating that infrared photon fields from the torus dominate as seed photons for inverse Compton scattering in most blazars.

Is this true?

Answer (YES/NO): NO